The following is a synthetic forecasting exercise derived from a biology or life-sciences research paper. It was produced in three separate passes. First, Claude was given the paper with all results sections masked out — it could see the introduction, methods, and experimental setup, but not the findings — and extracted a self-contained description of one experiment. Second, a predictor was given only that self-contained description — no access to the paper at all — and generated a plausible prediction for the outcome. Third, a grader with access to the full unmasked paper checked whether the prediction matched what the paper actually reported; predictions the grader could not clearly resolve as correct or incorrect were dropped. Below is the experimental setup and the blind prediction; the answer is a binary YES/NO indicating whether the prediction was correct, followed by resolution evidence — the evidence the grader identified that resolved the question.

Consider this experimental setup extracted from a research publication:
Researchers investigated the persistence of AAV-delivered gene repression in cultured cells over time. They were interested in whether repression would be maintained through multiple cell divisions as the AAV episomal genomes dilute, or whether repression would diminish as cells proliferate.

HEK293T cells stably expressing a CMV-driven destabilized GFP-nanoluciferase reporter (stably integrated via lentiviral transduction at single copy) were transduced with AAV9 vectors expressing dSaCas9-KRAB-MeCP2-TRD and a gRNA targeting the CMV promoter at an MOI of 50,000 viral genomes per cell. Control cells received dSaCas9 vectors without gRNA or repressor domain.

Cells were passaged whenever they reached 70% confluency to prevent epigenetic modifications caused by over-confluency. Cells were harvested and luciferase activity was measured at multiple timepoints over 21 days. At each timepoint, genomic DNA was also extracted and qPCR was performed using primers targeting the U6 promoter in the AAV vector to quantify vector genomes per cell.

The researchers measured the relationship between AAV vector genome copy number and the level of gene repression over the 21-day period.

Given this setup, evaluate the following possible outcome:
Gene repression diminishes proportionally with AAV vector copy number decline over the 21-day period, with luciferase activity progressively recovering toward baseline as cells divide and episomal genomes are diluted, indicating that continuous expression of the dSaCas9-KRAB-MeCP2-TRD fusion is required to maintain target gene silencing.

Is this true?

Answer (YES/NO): NO